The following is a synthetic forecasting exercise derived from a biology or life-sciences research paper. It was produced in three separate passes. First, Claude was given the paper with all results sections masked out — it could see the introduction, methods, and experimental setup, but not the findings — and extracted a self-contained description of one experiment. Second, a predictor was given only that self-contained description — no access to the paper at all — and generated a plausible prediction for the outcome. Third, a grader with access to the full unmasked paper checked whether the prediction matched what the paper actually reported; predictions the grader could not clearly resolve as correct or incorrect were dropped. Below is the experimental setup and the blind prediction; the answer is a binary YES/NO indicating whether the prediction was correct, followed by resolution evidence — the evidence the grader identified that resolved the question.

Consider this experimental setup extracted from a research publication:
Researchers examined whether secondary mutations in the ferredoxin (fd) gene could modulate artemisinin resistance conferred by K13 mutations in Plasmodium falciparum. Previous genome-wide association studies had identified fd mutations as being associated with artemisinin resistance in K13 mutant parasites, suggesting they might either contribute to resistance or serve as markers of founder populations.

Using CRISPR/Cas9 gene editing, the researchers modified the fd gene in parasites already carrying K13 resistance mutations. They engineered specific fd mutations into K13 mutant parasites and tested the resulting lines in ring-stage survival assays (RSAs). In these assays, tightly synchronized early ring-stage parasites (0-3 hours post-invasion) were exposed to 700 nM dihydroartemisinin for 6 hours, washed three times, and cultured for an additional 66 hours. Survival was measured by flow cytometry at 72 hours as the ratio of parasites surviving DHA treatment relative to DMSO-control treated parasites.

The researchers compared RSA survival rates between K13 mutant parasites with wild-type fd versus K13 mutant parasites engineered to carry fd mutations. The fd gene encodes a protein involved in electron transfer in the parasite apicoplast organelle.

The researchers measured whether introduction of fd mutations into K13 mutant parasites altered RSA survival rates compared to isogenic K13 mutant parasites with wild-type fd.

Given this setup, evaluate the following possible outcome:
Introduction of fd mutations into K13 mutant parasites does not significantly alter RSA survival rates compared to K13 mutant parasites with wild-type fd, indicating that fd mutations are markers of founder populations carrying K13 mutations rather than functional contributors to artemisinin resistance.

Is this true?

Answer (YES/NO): YES